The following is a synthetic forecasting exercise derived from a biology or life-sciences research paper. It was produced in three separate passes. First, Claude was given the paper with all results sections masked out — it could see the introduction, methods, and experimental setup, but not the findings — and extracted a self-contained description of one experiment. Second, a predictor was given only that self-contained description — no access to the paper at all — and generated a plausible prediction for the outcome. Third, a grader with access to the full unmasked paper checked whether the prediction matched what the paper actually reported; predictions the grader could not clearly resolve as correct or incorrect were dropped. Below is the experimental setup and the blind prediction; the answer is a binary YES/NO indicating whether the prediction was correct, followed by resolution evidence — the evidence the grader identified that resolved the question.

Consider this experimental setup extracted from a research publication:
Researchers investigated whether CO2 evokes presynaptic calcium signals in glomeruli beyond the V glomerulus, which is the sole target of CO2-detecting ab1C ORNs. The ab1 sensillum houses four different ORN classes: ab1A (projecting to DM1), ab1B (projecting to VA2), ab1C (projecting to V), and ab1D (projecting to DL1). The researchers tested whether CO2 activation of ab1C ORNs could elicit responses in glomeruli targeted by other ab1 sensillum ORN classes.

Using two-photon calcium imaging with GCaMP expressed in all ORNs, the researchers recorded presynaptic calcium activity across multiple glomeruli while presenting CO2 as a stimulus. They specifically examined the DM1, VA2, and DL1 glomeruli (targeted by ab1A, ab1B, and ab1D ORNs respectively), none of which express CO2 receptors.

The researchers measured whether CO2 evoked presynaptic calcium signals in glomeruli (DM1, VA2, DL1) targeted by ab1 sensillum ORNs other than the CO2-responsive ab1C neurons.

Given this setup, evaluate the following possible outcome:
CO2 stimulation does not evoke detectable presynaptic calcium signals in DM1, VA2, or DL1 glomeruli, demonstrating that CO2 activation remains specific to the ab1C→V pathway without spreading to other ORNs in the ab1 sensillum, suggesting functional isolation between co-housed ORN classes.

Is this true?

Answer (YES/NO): NO